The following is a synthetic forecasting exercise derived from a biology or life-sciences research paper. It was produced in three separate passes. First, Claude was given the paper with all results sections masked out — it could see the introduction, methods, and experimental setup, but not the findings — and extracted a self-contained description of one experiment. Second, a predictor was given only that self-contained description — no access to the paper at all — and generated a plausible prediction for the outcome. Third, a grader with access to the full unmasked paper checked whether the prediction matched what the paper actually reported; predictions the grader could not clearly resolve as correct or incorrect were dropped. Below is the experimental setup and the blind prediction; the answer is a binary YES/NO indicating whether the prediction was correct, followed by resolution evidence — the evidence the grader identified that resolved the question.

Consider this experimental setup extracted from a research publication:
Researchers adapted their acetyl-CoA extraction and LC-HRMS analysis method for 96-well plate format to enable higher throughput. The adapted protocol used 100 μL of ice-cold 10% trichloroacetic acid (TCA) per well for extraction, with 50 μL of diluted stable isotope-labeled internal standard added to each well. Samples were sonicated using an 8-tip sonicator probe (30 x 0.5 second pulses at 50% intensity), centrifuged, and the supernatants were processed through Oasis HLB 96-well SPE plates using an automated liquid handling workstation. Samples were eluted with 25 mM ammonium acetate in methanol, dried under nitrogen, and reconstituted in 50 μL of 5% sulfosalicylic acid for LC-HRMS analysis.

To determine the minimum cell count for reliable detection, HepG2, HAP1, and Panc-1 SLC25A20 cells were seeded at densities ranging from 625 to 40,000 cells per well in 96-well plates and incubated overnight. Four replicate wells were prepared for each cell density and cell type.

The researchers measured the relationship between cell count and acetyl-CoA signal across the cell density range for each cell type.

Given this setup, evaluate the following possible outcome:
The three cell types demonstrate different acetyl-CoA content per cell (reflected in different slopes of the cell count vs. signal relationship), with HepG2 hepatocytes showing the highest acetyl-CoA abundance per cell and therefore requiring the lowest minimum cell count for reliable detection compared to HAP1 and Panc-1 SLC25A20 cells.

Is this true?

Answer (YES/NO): YES